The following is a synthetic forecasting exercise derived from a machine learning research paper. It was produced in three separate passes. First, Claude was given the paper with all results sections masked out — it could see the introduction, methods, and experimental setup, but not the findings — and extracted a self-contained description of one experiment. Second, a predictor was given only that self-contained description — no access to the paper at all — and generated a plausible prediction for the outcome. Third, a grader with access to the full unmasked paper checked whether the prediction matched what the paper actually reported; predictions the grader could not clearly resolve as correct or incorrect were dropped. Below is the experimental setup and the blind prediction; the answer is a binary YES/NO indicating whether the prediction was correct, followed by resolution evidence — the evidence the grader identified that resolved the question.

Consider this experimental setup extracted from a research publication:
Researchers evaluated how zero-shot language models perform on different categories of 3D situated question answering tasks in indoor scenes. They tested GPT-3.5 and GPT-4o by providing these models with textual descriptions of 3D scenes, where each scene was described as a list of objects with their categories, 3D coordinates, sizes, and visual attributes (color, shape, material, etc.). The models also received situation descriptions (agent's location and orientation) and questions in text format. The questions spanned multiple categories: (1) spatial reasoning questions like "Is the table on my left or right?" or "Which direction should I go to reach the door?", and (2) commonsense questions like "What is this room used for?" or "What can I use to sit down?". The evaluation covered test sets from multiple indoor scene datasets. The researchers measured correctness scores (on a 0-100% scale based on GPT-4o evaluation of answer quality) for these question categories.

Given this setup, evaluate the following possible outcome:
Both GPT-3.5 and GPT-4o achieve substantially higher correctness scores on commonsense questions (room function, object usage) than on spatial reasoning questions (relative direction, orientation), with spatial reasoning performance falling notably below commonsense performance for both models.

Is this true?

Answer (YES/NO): YES